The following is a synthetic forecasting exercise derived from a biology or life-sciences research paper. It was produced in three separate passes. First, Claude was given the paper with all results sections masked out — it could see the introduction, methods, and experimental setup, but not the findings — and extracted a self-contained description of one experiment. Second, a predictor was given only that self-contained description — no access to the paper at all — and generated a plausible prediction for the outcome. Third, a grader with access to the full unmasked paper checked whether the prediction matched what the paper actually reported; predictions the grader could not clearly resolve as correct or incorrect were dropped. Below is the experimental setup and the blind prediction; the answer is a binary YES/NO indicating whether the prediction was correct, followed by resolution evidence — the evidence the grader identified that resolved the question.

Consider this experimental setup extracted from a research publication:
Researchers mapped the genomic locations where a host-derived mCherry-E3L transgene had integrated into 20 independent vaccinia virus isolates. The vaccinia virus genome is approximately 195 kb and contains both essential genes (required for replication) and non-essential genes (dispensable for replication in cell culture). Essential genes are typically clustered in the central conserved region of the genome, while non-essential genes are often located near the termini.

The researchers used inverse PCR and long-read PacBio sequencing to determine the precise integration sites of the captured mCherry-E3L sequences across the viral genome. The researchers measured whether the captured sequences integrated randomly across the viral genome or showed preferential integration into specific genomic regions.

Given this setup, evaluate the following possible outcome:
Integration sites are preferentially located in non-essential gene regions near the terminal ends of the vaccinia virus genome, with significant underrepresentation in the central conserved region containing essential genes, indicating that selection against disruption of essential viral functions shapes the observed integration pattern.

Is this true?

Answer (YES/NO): NO